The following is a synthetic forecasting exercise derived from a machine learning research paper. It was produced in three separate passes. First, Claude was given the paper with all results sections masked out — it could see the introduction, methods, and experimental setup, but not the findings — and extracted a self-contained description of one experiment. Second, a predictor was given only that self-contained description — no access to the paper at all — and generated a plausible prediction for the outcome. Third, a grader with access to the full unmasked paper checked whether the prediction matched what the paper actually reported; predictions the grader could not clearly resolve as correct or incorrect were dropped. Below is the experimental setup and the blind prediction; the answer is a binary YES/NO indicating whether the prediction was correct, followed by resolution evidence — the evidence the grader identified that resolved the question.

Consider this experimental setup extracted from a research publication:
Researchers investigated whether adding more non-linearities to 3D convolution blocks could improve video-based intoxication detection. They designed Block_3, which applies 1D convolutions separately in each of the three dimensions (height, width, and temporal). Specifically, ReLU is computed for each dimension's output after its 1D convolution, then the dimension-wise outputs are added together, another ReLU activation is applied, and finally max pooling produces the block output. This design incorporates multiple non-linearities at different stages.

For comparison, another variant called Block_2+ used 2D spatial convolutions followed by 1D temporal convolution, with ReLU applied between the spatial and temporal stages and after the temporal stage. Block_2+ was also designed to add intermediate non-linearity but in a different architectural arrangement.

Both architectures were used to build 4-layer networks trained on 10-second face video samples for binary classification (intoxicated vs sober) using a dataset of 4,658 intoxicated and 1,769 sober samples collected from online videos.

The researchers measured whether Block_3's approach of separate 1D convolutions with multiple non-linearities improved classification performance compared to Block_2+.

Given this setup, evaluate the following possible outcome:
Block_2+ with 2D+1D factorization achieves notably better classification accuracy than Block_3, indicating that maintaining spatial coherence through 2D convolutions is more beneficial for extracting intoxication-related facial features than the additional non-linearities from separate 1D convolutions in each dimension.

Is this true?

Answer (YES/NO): YES